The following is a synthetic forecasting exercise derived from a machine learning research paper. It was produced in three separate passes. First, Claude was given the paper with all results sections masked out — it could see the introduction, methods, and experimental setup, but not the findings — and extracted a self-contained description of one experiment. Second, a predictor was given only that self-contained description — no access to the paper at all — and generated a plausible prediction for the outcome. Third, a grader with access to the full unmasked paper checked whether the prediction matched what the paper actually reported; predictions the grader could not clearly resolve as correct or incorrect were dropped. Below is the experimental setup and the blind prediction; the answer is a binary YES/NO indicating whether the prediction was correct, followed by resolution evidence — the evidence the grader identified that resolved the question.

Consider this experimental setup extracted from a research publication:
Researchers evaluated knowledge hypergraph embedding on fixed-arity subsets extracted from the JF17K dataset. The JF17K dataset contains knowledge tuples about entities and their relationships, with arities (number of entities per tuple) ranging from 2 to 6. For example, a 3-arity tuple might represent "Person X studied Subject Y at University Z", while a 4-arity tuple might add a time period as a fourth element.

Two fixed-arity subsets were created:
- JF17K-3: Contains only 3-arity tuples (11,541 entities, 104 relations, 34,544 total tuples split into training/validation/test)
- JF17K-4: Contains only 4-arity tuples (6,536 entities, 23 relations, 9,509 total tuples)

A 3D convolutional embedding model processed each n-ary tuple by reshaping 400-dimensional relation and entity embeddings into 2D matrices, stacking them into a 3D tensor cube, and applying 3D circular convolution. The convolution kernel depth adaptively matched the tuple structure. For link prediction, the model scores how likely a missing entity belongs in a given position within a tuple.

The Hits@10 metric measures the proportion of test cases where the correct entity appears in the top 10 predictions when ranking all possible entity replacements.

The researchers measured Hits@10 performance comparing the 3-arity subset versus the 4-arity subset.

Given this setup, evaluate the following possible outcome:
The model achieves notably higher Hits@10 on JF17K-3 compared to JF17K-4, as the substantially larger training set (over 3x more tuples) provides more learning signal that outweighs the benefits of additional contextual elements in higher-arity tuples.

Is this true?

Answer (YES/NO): NO